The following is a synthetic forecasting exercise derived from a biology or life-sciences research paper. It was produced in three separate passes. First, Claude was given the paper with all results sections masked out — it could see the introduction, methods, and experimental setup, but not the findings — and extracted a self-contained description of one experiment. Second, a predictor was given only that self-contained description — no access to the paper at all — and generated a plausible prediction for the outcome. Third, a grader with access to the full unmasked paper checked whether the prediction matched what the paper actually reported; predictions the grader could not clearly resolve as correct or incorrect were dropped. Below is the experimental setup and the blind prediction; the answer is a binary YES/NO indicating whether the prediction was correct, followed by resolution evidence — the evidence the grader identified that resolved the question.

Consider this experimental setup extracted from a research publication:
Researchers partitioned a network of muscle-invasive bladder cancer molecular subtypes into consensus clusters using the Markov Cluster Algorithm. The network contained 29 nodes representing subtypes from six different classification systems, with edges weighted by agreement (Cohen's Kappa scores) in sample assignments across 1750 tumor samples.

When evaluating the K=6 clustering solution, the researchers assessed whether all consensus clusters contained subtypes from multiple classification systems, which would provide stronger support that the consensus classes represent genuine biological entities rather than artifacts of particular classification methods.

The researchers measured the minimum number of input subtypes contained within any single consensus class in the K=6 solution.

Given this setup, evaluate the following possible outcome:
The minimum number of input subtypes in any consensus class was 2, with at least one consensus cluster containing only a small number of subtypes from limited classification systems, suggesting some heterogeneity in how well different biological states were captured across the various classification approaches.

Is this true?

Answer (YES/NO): NO